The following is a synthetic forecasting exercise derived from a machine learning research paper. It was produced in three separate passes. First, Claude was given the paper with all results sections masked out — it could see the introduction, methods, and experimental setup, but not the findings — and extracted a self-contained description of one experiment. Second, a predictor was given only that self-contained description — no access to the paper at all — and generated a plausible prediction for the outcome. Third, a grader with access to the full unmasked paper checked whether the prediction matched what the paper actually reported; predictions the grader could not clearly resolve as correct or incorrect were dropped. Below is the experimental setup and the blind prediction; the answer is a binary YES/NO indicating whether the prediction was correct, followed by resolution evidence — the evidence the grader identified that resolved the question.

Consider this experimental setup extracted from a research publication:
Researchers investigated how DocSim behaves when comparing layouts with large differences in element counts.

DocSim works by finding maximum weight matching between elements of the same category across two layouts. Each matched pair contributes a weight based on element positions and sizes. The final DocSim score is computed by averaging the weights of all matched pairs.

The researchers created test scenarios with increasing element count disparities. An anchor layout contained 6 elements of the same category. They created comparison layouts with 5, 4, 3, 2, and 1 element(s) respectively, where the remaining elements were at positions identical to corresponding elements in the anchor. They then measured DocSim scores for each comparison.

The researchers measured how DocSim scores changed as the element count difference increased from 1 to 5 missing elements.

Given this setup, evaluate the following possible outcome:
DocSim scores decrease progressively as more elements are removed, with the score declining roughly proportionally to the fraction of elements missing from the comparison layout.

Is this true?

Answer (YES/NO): NO